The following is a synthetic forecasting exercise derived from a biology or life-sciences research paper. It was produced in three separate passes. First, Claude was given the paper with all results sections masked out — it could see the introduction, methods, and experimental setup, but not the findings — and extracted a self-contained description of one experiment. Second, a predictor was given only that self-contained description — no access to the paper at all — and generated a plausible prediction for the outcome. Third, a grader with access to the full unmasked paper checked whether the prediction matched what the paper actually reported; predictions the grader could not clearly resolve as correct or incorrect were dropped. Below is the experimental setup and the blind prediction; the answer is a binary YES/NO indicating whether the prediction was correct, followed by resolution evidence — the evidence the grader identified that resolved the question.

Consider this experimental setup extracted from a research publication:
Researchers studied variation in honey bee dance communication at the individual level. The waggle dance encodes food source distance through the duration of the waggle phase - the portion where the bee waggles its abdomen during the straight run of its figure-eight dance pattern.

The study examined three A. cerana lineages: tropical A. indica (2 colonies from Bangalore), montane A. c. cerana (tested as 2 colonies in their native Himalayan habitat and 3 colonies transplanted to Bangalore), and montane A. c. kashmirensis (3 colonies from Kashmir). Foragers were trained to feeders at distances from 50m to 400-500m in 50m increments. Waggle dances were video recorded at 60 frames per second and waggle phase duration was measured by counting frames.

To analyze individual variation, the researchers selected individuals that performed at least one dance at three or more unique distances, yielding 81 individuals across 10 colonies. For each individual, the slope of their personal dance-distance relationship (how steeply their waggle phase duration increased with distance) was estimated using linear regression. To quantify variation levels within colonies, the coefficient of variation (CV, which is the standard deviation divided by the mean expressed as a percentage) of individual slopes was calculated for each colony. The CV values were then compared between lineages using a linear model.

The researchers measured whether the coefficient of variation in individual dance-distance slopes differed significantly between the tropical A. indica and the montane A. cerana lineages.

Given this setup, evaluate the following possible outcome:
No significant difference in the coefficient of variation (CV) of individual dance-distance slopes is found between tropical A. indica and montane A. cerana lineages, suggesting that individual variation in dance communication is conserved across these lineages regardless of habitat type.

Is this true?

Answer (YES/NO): YES